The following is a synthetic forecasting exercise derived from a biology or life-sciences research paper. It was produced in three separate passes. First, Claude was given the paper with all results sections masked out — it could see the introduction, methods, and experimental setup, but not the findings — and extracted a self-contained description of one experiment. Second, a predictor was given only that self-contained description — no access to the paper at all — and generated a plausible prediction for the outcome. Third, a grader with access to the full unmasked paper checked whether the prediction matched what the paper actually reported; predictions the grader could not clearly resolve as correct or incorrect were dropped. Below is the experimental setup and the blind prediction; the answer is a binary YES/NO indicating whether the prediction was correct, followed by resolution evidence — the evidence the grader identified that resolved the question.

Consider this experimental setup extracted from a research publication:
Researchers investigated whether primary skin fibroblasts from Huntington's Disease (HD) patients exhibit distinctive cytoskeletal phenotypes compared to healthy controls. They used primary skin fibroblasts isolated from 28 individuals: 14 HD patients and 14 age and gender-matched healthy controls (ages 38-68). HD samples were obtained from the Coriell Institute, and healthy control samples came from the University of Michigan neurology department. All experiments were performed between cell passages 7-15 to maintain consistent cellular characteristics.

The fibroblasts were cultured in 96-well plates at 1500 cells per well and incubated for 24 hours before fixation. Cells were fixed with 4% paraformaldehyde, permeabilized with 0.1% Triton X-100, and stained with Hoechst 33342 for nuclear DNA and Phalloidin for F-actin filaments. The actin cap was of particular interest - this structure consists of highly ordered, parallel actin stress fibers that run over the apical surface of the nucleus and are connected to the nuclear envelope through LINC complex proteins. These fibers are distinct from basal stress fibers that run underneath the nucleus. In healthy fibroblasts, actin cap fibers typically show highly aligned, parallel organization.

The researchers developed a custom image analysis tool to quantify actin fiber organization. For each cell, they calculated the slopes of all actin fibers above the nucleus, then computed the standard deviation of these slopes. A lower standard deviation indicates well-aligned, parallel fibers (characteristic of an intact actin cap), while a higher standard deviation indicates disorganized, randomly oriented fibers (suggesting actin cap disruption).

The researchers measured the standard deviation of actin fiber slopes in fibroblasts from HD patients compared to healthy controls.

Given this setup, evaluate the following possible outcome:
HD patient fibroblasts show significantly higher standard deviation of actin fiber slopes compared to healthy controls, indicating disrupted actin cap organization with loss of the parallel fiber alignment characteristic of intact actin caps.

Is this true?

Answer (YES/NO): YES